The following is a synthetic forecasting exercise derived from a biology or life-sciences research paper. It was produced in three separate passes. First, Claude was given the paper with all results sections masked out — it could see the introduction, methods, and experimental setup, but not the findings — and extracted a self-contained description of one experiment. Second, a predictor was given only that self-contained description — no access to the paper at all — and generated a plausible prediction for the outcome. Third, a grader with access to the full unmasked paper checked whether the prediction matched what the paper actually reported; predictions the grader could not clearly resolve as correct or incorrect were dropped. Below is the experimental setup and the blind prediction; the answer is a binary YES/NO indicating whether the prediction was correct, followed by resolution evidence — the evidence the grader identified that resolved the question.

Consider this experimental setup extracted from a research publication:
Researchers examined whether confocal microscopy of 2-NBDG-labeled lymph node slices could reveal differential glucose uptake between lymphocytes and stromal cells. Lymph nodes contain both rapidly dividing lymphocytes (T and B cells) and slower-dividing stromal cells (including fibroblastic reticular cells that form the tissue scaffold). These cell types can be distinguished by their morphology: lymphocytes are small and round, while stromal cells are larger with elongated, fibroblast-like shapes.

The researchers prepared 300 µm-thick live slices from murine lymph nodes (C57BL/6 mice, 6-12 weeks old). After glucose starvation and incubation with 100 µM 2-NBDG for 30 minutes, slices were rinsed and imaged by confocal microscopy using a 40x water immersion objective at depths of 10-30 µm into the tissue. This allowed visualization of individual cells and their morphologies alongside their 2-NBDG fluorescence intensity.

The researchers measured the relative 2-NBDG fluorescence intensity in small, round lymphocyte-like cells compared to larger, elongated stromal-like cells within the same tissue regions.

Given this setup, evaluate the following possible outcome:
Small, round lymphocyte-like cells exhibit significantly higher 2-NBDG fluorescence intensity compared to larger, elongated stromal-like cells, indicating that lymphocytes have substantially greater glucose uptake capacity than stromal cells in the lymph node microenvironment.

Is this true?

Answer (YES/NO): YES